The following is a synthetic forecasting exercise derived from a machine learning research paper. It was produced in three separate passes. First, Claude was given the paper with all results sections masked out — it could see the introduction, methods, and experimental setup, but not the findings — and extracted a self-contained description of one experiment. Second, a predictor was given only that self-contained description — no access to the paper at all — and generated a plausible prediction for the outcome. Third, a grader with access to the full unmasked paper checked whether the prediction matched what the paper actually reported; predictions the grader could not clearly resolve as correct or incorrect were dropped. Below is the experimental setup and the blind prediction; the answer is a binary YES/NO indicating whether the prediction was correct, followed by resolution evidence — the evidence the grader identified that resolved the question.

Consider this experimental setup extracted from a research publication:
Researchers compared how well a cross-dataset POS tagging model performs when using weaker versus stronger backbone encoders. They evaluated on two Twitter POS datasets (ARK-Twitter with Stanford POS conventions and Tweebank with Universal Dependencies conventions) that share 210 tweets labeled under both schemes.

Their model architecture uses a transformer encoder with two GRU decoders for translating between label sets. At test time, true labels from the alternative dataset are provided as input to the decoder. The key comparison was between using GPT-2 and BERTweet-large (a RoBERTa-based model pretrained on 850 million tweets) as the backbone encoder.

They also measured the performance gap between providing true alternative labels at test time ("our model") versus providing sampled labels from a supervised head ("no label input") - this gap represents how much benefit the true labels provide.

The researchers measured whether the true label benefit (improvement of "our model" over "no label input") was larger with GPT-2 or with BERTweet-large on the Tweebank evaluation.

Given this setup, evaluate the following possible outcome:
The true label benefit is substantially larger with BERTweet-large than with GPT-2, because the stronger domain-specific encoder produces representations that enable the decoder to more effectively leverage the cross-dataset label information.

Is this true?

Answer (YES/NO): NO